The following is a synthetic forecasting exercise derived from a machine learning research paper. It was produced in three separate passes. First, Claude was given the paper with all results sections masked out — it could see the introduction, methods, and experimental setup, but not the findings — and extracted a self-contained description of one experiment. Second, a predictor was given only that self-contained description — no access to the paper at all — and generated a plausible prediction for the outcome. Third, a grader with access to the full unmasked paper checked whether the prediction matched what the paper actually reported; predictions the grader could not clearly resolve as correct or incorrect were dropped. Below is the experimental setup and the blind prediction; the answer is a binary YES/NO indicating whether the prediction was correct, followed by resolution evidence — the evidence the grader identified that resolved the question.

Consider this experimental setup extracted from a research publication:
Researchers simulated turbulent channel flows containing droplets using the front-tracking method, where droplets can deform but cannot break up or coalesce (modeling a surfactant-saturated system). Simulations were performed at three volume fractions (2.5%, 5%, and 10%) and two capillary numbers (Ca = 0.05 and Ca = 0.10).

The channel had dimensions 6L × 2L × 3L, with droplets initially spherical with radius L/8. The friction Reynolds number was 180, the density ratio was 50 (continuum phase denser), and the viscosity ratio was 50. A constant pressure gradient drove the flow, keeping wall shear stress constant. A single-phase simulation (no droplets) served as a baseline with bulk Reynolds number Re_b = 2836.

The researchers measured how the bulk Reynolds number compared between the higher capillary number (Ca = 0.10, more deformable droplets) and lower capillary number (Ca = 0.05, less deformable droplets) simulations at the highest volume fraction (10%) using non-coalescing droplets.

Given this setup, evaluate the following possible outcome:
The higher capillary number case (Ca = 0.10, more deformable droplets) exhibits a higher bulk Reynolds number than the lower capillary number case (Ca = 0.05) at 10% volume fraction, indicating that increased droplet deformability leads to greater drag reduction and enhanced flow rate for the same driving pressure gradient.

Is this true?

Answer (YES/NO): YES